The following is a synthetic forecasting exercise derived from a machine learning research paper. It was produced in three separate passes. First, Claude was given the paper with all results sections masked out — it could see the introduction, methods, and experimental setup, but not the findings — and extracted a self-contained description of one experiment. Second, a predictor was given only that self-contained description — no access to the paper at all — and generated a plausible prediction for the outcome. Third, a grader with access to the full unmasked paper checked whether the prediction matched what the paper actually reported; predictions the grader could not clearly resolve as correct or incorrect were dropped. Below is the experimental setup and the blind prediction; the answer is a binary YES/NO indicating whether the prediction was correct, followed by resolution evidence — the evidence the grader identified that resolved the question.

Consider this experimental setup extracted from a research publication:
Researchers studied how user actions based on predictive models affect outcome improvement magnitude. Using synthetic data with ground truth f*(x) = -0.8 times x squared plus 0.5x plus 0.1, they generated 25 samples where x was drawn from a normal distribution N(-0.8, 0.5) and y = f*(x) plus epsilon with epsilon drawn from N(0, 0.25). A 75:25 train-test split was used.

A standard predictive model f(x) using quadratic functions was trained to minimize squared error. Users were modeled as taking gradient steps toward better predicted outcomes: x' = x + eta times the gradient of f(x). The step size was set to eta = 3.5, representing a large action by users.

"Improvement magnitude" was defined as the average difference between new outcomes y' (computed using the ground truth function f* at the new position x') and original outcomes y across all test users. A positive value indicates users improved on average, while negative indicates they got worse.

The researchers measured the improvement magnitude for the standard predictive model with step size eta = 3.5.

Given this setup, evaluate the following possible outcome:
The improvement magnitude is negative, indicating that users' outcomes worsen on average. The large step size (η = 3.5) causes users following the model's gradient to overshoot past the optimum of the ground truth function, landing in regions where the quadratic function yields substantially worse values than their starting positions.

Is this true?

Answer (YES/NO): YES